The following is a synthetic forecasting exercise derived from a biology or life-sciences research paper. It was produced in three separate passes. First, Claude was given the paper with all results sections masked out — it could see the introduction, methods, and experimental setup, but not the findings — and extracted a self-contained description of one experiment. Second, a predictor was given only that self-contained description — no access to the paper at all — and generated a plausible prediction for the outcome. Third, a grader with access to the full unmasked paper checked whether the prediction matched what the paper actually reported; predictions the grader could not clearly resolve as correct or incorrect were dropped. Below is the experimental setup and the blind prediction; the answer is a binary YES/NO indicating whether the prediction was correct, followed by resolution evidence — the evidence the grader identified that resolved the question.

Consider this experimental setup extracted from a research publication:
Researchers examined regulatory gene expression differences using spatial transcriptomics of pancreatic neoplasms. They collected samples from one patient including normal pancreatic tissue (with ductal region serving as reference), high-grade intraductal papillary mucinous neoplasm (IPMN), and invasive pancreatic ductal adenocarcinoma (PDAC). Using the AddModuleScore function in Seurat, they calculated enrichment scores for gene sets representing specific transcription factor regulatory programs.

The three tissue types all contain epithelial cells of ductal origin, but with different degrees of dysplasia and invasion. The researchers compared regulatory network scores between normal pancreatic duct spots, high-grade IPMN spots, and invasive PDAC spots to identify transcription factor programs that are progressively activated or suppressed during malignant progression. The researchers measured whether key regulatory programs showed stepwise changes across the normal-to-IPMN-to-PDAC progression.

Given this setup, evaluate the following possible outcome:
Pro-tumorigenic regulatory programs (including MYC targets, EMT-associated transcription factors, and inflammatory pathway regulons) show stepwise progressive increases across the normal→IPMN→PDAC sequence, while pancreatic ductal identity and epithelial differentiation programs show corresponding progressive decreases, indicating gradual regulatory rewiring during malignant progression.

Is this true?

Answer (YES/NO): NO